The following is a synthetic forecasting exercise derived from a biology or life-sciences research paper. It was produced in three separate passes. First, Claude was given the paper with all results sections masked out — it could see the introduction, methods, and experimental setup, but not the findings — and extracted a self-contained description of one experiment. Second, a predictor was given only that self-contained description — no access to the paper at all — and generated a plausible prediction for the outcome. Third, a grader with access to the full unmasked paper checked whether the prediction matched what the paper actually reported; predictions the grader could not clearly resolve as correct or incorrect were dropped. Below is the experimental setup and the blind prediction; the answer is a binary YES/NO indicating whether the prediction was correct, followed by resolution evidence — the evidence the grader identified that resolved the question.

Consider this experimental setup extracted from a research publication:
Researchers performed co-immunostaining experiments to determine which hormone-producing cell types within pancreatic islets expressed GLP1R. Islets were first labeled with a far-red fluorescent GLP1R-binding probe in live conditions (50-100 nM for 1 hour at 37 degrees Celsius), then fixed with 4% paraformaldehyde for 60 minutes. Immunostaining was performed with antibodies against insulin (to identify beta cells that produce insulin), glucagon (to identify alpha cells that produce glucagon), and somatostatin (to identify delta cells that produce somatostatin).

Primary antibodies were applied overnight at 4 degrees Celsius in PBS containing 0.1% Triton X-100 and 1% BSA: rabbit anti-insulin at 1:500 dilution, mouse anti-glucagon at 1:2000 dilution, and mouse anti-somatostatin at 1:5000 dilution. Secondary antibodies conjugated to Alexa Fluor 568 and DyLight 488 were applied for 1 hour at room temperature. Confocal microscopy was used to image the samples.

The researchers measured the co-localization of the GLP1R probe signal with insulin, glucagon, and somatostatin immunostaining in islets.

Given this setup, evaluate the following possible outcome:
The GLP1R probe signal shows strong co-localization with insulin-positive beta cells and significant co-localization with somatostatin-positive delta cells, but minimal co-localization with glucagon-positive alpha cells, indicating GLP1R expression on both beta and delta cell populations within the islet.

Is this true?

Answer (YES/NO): NO